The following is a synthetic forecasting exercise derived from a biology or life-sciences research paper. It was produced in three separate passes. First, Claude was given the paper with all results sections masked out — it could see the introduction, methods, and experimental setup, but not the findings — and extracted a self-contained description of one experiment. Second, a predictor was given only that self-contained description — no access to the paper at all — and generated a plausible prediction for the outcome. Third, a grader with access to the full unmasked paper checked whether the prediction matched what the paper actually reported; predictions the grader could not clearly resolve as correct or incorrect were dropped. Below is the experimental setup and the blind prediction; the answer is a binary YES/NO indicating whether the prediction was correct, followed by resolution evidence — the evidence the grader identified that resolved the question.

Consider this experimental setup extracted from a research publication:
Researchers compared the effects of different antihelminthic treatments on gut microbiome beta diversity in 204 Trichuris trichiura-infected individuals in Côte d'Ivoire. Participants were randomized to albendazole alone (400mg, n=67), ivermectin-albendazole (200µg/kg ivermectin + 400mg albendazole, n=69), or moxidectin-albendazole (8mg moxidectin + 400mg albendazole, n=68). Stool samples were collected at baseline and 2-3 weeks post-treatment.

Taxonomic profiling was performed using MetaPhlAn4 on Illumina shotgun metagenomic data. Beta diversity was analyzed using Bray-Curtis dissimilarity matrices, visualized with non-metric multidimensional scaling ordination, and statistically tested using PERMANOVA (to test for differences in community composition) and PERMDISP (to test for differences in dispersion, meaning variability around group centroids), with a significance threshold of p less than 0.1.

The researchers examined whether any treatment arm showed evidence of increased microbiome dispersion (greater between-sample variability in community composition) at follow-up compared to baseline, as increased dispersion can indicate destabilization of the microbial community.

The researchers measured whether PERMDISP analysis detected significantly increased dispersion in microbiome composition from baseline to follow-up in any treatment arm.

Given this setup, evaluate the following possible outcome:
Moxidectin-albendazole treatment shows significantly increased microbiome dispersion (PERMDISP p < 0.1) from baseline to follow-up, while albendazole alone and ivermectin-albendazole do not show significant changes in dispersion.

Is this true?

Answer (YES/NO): NO